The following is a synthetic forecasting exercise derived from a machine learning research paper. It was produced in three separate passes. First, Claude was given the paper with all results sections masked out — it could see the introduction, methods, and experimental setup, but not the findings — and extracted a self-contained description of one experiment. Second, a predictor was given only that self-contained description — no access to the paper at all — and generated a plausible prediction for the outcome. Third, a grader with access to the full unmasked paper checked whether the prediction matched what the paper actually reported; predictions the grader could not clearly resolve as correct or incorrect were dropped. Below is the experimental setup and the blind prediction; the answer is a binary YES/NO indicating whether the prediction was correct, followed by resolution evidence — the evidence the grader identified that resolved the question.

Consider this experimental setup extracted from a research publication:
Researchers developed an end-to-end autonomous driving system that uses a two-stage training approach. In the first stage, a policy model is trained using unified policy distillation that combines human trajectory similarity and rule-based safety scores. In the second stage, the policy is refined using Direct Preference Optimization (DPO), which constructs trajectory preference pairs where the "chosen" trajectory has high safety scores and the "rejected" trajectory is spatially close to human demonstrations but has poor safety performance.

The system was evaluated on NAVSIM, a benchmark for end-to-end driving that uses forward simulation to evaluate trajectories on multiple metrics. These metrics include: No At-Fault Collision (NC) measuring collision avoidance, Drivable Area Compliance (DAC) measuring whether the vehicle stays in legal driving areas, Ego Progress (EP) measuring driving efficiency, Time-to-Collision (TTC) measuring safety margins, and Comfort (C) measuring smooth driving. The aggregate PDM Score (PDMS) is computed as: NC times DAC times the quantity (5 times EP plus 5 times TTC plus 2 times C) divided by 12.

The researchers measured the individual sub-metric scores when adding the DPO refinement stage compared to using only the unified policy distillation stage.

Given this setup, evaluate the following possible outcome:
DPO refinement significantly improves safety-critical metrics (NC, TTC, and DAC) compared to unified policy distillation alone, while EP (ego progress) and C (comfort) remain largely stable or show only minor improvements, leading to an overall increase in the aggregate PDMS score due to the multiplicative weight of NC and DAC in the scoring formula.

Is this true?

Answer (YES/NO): YES